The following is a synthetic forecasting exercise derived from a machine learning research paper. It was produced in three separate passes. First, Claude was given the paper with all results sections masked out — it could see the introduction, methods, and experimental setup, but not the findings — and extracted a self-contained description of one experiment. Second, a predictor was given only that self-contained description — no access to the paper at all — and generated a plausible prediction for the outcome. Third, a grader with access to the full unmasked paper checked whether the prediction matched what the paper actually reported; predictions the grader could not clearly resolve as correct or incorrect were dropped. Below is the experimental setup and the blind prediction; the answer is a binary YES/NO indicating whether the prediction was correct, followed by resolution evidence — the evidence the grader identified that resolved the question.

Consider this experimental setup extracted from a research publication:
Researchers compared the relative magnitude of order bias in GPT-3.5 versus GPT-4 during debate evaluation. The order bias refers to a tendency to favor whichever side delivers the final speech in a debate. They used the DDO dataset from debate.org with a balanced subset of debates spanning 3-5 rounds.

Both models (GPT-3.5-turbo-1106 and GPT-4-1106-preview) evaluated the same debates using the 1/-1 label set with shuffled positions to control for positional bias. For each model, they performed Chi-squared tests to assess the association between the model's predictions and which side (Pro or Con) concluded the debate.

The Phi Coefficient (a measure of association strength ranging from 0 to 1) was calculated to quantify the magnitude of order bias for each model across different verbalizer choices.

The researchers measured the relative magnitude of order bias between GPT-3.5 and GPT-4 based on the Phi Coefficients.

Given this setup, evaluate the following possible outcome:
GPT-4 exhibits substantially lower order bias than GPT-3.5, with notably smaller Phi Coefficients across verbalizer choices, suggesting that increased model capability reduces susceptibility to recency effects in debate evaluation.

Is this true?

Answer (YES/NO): YES